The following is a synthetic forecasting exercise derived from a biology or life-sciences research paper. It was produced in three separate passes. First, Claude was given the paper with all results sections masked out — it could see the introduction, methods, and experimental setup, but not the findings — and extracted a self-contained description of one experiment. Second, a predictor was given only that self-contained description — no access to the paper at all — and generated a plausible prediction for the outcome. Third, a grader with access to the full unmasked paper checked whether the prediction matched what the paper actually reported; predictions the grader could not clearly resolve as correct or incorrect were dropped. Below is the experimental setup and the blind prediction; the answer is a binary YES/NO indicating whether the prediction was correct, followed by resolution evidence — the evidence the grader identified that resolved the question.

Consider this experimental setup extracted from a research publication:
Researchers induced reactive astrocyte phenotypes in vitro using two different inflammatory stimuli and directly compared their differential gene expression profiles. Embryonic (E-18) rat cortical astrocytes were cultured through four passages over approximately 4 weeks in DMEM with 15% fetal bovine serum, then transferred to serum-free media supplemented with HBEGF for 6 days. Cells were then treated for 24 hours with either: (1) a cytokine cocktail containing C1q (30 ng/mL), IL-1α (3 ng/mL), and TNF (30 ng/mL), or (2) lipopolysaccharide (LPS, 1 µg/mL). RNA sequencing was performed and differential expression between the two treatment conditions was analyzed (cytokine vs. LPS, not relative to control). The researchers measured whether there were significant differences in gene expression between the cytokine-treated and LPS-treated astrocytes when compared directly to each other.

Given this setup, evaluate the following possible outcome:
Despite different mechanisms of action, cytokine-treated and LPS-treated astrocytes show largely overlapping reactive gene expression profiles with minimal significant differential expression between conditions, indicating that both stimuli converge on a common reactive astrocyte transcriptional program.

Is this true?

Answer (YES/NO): NO